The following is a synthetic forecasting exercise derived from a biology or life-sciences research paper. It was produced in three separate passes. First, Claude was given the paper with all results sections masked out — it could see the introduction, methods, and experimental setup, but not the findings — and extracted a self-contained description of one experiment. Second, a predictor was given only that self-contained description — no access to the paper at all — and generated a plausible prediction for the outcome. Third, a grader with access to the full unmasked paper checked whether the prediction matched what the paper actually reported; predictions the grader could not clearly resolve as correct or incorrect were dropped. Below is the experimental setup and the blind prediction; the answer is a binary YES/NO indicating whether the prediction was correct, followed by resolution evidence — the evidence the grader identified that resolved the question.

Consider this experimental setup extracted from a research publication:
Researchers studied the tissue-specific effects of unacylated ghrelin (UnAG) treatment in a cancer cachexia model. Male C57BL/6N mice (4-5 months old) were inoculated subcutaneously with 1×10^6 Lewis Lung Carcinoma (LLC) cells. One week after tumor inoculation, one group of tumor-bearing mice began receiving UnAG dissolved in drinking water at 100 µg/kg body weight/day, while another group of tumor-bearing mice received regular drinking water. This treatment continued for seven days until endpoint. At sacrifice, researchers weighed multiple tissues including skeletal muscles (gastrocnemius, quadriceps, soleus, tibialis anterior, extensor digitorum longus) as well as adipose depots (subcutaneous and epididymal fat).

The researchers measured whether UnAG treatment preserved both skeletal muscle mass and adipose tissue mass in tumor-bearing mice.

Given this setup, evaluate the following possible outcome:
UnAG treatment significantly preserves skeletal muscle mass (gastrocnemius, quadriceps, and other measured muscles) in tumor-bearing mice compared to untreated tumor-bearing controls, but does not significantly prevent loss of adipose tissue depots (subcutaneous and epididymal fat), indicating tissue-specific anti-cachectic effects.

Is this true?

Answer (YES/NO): YES